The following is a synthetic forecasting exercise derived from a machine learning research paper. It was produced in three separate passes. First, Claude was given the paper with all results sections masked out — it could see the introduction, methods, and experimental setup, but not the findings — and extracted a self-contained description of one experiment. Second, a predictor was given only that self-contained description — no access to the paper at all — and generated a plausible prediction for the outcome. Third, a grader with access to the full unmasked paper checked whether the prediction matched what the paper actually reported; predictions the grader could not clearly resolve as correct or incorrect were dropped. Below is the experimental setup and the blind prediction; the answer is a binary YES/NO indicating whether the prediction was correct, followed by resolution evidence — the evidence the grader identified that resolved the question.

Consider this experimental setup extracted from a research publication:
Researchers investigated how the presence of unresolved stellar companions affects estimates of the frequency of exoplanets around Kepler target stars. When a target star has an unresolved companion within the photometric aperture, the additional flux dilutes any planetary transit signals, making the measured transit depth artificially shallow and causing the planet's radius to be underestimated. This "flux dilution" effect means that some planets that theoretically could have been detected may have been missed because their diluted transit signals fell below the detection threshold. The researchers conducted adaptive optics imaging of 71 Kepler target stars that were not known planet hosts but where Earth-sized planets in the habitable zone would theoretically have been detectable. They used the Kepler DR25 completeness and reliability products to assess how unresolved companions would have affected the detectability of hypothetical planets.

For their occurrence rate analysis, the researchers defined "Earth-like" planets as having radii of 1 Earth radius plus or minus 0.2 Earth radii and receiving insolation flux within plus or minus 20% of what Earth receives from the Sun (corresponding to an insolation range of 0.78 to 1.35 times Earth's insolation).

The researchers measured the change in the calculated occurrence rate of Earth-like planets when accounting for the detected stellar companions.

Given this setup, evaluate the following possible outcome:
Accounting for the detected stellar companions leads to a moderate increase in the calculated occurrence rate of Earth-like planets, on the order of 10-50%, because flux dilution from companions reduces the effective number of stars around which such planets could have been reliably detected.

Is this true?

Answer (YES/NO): NO